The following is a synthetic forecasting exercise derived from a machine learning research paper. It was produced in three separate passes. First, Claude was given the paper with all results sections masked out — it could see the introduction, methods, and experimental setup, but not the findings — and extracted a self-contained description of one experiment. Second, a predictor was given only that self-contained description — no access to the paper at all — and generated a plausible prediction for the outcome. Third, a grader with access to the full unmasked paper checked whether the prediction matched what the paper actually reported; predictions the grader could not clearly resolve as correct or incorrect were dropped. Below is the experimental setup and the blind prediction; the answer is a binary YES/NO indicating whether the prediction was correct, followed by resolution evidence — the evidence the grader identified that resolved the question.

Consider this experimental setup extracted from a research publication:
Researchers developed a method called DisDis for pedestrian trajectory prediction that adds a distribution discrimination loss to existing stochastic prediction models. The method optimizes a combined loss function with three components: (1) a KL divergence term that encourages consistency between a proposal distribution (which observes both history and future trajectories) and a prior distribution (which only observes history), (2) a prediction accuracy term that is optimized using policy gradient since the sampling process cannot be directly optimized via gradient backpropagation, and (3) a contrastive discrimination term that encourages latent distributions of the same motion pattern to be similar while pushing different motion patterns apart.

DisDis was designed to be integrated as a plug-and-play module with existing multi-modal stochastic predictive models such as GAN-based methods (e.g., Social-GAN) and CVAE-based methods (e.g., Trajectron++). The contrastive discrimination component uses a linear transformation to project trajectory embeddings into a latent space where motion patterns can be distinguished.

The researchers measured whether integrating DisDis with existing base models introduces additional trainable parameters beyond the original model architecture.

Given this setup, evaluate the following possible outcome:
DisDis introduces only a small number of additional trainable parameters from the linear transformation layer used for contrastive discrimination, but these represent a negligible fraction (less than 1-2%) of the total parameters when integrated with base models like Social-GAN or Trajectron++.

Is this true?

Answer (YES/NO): NO